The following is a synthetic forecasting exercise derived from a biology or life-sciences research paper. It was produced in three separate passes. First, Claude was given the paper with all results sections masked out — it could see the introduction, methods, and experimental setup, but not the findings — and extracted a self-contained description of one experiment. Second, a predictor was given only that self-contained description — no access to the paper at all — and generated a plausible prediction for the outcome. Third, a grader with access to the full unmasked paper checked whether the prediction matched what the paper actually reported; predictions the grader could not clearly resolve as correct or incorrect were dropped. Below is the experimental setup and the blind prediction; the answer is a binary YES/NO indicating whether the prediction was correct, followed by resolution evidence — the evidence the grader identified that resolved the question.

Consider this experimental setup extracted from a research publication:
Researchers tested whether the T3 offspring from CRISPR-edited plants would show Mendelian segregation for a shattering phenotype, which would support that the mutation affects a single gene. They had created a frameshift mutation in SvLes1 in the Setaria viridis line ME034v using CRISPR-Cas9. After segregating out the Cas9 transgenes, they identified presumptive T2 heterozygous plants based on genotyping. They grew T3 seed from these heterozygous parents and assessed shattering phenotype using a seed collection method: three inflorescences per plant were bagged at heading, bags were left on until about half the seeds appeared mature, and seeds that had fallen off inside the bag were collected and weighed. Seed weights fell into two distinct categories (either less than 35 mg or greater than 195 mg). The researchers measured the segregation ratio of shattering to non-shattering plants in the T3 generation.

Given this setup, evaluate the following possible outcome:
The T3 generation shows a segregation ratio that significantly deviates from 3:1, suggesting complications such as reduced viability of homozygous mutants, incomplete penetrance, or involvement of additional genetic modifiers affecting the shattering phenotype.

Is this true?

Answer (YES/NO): NO